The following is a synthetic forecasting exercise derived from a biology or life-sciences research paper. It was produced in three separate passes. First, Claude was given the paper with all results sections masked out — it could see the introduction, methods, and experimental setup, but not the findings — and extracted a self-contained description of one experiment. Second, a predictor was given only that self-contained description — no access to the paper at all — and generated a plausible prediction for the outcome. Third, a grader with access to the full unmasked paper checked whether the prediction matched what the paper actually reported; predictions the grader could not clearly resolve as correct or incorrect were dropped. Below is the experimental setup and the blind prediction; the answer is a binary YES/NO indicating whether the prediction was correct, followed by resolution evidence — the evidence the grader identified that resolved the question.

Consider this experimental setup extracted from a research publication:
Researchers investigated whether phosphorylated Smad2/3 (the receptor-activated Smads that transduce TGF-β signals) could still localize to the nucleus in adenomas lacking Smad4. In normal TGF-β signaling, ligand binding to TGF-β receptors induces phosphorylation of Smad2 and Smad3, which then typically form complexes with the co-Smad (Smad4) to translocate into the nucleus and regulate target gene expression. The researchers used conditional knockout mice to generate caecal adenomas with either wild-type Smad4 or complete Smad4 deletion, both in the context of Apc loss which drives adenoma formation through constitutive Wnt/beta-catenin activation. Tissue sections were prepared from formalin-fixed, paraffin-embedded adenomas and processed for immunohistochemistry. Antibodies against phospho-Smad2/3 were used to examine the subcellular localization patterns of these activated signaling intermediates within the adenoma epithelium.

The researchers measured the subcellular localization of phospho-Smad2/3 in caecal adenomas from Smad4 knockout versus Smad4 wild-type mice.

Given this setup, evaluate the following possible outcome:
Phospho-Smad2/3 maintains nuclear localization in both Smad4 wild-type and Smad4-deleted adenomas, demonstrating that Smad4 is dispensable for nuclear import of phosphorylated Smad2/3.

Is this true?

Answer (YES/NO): YES